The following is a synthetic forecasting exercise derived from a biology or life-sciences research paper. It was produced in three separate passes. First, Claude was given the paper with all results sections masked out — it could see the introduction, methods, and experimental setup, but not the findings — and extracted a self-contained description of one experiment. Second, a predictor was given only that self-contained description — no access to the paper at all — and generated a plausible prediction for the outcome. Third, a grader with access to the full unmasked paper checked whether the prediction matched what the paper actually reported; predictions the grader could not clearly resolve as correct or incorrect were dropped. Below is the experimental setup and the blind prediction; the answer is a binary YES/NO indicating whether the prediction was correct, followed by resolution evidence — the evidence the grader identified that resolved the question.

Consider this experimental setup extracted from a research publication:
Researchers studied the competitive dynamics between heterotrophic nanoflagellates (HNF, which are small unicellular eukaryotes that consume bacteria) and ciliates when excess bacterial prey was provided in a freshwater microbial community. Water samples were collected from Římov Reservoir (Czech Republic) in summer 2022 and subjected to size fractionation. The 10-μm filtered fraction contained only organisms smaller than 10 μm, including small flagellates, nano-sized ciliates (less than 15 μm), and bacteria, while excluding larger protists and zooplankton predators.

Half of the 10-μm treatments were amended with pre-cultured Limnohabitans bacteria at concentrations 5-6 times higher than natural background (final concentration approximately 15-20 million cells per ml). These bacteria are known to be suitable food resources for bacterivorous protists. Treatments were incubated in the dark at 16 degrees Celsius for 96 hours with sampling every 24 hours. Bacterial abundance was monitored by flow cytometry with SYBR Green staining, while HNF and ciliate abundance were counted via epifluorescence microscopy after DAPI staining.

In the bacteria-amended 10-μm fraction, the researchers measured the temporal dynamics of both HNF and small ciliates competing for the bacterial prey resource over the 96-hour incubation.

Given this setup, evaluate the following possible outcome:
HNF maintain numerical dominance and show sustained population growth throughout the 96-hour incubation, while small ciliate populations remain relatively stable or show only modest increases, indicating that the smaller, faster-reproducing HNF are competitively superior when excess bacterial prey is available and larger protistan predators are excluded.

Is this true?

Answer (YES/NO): NO